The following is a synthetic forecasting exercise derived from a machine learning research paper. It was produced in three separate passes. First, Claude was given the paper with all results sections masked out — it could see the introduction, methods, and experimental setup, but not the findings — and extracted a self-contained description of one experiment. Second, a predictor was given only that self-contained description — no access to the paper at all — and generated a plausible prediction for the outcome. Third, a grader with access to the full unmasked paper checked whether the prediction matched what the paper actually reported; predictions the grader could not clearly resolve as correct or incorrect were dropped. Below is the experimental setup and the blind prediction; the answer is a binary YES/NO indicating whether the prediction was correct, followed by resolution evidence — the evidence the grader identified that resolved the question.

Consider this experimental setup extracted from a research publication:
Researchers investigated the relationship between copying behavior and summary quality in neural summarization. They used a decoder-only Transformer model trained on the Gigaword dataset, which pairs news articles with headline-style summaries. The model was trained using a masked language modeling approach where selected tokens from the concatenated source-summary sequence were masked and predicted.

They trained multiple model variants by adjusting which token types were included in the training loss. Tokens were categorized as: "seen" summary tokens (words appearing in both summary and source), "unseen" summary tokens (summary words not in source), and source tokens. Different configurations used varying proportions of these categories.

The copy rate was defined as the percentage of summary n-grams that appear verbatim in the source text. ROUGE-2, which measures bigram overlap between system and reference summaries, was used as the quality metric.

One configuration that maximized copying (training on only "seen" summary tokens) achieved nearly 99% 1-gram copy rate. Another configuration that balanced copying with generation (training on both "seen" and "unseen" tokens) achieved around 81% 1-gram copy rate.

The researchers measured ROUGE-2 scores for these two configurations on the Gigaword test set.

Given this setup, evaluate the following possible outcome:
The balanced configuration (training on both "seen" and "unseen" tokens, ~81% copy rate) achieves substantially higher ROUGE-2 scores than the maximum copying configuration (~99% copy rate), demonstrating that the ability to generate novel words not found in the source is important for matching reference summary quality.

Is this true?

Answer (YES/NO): YES